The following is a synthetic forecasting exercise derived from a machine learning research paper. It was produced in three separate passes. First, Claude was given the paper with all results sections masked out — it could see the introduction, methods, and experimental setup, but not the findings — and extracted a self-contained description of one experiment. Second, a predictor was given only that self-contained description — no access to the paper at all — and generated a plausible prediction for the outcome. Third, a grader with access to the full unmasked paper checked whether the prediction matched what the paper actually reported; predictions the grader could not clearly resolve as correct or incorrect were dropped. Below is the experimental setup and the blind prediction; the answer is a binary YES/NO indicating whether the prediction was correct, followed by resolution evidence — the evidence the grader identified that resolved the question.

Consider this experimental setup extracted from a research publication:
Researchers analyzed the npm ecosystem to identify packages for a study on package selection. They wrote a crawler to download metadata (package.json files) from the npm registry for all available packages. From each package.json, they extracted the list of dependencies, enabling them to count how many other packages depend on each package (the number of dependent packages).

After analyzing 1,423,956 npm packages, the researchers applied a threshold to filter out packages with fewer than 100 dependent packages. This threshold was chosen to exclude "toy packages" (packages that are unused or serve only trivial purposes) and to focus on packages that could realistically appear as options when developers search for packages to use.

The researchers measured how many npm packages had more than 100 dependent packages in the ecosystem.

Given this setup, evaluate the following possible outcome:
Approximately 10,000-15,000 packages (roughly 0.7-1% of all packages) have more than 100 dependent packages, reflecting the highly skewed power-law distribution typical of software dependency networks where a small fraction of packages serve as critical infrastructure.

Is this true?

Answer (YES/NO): NO